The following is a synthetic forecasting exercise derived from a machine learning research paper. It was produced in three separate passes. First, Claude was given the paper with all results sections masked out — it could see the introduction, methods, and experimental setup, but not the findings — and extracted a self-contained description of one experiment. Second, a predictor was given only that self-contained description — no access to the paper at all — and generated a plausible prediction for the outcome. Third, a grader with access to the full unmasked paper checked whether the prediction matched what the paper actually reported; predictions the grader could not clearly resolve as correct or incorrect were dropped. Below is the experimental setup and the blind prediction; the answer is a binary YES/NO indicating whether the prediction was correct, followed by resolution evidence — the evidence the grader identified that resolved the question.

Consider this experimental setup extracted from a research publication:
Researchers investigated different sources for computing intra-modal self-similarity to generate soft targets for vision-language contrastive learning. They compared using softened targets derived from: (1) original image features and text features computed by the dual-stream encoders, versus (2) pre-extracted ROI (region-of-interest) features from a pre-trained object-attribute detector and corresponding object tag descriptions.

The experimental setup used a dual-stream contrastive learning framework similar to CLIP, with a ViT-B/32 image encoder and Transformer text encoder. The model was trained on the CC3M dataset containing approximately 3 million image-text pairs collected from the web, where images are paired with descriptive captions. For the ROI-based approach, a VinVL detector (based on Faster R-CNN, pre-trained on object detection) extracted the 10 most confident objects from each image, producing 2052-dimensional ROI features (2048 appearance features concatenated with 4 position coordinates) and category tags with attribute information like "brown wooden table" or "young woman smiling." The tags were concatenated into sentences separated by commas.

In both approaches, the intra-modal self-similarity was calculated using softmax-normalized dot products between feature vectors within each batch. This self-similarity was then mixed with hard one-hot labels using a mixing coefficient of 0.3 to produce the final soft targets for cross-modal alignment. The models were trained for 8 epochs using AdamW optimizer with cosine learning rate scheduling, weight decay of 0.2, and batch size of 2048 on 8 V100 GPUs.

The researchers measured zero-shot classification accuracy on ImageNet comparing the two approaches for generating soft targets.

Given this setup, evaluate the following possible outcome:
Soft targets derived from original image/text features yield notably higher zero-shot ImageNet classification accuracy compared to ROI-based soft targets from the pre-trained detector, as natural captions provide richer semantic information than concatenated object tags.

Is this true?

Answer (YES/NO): NO